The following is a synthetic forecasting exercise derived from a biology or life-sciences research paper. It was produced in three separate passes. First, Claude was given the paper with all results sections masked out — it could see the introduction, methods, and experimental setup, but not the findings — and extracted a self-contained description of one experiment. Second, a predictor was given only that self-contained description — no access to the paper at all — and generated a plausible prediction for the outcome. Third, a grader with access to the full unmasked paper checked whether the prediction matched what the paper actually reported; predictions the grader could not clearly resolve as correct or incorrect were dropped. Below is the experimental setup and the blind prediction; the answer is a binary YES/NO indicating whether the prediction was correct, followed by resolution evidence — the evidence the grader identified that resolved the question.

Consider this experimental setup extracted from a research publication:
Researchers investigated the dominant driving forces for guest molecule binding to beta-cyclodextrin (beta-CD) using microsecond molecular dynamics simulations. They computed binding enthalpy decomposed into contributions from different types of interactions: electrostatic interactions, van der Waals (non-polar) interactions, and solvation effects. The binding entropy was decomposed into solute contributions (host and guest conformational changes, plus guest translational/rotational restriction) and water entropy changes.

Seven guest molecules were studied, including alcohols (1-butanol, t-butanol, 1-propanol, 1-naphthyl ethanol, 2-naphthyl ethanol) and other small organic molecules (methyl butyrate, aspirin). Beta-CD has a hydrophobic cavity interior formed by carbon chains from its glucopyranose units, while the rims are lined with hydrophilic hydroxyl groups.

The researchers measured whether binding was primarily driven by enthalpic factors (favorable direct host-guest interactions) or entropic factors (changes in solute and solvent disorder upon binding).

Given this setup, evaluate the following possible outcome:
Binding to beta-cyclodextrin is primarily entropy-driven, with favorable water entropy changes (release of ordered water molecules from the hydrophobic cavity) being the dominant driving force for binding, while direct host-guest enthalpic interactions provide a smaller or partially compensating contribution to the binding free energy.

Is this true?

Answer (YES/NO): NO